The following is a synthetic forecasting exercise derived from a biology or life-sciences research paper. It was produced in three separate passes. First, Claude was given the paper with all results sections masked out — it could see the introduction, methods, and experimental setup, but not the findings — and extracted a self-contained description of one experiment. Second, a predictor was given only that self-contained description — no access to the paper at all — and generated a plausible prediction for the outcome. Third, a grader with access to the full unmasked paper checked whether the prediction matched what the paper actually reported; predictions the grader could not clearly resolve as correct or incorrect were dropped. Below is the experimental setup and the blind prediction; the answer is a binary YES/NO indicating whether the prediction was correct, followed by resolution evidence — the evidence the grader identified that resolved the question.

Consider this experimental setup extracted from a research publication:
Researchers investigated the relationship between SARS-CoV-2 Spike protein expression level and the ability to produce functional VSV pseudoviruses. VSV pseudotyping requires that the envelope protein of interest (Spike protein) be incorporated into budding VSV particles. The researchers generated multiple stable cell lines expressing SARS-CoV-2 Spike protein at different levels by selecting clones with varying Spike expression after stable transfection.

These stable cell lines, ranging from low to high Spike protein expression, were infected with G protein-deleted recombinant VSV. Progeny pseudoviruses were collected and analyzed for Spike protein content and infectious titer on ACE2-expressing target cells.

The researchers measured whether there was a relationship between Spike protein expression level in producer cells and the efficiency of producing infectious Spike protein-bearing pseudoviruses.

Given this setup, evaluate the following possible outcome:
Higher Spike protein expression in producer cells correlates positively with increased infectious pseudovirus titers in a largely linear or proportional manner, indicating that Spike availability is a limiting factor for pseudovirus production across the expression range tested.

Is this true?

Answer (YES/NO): NO